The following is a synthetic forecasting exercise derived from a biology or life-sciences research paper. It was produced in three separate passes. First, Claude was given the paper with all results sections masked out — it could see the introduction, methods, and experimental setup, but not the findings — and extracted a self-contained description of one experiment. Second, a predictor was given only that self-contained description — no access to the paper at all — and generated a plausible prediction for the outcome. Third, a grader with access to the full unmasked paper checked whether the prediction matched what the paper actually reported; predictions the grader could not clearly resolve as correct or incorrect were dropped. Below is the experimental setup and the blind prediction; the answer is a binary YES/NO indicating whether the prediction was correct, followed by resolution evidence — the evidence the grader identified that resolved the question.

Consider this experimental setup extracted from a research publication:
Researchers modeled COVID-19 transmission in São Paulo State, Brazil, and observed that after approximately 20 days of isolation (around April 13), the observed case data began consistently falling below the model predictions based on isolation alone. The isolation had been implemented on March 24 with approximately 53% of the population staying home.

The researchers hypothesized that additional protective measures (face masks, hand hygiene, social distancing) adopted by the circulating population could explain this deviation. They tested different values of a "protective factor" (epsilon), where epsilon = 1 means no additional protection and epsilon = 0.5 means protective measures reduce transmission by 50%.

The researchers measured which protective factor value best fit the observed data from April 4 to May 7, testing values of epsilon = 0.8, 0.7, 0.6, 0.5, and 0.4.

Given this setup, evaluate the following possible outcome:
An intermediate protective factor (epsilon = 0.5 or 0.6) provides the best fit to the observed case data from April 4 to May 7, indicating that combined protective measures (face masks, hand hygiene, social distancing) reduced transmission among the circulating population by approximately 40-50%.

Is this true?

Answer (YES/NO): YES